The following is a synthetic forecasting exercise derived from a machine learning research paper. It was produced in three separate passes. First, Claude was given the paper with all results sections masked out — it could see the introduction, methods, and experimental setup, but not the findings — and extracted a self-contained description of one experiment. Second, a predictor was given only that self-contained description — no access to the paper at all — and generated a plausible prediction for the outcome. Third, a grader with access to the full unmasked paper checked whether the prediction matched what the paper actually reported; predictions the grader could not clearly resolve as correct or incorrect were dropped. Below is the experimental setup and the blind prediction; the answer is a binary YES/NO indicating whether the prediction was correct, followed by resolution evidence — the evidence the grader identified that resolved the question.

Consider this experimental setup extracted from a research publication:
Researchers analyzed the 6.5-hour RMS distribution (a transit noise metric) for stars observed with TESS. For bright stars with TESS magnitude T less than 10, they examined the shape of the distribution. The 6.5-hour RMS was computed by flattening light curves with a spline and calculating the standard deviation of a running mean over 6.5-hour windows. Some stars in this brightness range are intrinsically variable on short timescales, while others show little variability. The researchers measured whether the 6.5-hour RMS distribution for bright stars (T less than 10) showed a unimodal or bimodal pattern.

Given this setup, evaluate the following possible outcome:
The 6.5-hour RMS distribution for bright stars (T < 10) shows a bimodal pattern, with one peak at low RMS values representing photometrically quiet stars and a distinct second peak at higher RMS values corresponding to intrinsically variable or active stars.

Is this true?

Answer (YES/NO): YES